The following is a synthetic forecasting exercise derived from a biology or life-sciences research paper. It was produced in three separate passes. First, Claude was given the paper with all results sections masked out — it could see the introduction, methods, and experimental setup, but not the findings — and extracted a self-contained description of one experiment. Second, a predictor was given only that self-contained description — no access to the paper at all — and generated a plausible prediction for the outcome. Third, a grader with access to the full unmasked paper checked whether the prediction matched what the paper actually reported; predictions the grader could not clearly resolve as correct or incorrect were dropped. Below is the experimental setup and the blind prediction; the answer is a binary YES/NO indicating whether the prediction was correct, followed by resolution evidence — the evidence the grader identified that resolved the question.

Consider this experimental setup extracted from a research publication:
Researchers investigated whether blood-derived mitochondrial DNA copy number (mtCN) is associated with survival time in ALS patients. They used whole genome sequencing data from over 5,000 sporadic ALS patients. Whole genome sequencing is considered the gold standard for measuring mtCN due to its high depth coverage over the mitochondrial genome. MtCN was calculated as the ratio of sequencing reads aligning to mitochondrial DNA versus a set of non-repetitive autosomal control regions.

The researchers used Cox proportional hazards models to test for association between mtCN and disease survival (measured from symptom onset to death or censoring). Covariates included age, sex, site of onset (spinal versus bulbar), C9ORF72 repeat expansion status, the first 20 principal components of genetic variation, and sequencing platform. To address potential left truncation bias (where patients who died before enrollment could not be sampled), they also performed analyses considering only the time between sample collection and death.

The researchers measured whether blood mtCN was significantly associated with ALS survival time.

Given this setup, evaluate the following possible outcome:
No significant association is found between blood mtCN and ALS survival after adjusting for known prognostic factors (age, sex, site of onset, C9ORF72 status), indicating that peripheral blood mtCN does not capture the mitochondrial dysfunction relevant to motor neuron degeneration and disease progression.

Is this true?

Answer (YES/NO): NO